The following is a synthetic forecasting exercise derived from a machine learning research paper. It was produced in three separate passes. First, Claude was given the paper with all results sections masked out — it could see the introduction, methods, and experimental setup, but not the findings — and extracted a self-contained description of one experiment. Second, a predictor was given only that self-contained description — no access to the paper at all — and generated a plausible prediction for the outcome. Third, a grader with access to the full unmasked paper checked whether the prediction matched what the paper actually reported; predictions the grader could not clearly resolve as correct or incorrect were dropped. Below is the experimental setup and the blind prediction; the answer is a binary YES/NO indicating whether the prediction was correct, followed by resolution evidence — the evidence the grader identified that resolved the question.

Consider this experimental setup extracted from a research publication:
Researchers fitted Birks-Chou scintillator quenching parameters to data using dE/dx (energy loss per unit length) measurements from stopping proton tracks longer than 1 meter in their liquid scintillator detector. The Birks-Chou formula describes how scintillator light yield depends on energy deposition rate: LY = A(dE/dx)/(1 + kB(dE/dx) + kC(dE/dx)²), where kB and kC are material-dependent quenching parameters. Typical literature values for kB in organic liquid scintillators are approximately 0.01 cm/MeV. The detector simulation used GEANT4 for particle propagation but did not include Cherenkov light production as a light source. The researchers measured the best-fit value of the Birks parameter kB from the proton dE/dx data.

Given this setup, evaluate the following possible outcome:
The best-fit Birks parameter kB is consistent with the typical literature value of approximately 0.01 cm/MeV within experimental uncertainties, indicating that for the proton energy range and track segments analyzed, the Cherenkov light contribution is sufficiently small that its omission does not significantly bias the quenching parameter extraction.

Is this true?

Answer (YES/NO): NO